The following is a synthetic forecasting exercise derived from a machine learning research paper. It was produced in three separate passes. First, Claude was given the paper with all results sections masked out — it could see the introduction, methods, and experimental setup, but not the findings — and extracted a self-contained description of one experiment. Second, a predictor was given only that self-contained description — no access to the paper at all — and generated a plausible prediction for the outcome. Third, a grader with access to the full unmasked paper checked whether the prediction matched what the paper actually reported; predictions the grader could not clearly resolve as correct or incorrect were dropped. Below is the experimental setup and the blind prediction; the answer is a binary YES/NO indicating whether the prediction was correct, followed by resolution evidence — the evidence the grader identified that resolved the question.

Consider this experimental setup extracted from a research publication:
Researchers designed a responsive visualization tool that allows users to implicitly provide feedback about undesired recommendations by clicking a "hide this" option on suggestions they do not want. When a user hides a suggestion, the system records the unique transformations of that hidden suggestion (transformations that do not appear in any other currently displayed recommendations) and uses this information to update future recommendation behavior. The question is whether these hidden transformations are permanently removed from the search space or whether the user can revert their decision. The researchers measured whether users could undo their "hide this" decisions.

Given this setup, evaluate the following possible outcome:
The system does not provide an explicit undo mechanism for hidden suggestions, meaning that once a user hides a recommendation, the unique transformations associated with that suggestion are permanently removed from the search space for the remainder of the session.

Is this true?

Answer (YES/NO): NO